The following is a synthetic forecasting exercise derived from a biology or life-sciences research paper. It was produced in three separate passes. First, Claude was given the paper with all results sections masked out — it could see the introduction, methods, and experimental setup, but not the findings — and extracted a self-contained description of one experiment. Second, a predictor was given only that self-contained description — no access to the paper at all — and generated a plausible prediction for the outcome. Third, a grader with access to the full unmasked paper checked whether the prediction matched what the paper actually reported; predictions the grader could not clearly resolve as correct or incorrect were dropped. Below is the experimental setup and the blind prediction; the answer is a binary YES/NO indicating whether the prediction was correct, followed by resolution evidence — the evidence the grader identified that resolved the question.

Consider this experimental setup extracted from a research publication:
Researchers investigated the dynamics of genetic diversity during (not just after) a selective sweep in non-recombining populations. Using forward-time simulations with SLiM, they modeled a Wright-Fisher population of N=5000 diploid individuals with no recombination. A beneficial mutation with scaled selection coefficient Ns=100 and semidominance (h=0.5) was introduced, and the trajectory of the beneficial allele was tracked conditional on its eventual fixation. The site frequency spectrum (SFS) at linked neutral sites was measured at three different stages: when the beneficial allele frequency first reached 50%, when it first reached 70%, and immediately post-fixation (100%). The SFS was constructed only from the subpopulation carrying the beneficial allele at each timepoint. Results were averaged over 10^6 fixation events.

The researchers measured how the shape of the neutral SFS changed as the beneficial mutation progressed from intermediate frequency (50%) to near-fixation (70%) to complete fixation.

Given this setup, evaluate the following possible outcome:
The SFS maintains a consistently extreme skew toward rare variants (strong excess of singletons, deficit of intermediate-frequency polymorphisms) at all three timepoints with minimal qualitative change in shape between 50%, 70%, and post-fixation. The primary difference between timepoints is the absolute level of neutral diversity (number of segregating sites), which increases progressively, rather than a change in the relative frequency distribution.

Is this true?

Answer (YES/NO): YES